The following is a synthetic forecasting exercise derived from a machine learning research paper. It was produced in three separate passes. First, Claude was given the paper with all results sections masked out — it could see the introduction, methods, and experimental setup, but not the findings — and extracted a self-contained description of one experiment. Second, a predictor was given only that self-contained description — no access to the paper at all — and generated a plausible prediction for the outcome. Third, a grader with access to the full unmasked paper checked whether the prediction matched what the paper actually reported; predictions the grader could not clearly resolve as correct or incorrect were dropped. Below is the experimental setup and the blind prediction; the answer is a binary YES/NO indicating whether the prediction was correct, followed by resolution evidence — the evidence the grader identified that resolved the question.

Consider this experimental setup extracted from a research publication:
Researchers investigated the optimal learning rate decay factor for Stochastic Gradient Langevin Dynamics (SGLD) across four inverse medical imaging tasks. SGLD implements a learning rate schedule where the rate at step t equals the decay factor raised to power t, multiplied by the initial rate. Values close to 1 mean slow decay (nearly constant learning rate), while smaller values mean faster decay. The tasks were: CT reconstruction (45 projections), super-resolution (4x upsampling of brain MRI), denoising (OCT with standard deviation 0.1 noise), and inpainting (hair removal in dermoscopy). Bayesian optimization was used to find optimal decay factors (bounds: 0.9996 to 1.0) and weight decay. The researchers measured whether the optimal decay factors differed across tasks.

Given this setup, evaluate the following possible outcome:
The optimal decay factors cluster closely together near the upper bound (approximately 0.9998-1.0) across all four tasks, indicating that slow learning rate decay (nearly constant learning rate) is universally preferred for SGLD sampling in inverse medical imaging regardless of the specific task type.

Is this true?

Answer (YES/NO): YES